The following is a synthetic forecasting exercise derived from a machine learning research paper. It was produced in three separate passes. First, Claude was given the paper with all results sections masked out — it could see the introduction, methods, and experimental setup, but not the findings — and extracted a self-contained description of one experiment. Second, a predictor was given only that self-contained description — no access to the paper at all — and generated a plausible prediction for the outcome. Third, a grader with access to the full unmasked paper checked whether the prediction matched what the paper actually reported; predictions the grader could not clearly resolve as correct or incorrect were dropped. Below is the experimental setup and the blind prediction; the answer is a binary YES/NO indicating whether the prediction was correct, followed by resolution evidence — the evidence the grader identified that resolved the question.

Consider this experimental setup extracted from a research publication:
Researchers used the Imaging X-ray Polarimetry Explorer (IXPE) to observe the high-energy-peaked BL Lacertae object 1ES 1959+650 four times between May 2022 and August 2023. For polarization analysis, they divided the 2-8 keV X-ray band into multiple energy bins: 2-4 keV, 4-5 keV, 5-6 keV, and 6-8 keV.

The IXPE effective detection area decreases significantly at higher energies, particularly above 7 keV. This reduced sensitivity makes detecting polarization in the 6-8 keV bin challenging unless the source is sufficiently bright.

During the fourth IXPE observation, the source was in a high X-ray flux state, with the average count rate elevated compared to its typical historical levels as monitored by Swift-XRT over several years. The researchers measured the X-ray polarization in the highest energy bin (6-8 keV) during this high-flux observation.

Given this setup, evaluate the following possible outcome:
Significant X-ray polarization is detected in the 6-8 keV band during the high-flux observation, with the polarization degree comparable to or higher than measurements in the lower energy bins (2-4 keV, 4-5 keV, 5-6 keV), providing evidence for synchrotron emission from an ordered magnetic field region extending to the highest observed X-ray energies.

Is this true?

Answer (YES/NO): NO